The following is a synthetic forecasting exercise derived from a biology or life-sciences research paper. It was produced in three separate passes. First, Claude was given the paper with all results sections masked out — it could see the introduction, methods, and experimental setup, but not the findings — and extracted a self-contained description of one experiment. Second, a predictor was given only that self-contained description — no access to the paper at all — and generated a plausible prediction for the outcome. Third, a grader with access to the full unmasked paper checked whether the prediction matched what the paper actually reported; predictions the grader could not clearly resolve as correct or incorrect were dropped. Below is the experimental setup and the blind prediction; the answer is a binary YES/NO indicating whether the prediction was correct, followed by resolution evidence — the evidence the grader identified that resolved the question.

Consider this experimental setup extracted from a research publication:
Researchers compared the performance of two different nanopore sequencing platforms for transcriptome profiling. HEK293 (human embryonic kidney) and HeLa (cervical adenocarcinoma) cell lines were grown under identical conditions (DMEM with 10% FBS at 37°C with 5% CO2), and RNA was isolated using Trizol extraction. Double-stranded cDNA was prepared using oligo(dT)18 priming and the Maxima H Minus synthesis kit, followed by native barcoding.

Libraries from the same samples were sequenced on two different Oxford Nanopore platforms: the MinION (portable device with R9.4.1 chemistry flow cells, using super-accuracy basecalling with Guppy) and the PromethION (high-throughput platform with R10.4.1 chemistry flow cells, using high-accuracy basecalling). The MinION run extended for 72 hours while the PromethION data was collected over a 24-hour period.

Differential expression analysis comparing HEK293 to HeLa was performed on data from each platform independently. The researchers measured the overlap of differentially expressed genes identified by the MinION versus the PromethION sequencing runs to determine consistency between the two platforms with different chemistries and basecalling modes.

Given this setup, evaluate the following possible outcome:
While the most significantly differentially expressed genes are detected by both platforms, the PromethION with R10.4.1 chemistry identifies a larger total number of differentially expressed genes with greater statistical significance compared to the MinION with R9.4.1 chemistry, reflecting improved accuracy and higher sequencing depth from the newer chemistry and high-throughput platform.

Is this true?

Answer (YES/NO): NO